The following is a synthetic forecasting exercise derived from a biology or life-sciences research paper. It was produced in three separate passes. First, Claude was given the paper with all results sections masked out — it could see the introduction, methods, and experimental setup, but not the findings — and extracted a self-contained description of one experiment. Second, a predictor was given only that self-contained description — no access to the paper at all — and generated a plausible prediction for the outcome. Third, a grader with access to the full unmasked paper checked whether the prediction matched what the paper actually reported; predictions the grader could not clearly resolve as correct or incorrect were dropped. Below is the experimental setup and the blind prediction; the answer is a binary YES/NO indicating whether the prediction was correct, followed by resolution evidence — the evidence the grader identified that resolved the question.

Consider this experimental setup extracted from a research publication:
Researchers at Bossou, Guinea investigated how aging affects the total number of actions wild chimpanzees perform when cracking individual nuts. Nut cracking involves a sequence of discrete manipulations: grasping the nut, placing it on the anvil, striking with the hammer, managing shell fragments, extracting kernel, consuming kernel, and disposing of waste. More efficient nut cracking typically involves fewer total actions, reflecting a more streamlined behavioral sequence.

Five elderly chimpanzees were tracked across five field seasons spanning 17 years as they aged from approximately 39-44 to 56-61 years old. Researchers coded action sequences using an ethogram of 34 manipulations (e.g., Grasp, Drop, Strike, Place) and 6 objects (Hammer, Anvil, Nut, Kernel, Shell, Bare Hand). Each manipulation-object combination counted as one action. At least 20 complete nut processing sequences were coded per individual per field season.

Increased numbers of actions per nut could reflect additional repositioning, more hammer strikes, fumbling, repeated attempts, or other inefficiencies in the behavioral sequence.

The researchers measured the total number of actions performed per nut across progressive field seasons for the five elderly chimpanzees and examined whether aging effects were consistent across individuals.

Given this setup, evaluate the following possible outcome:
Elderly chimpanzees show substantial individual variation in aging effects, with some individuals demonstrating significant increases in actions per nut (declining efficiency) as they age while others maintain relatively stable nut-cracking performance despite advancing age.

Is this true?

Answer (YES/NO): YES